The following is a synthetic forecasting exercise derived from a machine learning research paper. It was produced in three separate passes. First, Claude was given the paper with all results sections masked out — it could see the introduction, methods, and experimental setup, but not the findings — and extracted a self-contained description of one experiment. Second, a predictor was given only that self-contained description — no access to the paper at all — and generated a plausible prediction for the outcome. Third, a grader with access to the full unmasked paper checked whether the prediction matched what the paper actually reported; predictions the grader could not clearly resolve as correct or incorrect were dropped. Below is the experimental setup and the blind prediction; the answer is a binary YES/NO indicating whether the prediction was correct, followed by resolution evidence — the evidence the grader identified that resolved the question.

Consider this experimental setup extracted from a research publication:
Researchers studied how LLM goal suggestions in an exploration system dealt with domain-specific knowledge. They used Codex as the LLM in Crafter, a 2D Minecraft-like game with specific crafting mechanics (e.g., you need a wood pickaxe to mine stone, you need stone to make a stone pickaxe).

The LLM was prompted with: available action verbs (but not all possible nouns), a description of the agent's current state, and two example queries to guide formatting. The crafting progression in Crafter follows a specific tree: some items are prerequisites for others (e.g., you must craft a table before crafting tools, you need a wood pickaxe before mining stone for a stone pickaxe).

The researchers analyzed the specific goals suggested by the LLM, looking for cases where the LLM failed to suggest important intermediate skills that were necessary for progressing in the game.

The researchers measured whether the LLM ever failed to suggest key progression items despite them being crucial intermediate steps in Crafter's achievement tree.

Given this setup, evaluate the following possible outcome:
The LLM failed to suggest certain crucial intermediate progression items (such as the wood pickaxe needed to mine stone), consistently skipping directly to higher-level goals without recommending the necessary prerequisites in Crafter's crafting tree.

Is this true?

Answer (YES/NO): YES